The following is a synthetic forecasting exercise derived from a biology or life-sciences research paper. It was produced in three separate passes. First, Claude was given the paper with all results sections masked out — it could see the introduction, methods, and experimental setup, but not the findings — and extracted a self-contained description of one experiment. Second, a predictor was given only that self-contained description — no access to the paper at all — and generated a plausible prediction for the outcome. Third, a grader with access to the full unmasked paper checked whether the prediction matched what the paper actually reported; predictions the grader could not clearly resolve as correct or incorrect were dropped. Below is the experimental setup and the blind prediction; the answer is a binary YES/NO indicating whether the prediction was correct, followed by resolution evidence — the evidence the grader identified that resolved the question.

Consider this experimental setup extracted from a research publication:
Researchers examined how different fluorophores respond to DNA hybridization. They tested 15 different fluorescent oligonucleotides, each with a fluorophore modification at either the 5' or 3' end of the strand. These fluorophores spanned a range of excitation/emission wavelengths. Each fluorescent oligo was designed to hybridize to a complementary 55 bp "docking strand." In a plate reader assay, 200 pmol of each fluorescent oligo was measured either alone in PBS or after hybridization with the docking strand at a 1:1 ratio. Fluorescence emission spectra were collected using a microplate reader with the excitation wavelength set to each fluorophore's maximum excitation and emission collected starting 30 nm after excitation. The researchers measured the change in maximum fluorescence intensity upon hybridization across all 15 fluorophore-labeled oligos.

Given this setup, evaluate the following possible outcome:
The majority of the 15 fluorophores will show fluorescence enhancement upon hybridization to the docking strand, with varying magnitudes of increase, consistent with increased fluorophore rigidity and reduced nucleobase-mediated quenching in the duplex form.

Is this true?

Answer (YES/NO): NO